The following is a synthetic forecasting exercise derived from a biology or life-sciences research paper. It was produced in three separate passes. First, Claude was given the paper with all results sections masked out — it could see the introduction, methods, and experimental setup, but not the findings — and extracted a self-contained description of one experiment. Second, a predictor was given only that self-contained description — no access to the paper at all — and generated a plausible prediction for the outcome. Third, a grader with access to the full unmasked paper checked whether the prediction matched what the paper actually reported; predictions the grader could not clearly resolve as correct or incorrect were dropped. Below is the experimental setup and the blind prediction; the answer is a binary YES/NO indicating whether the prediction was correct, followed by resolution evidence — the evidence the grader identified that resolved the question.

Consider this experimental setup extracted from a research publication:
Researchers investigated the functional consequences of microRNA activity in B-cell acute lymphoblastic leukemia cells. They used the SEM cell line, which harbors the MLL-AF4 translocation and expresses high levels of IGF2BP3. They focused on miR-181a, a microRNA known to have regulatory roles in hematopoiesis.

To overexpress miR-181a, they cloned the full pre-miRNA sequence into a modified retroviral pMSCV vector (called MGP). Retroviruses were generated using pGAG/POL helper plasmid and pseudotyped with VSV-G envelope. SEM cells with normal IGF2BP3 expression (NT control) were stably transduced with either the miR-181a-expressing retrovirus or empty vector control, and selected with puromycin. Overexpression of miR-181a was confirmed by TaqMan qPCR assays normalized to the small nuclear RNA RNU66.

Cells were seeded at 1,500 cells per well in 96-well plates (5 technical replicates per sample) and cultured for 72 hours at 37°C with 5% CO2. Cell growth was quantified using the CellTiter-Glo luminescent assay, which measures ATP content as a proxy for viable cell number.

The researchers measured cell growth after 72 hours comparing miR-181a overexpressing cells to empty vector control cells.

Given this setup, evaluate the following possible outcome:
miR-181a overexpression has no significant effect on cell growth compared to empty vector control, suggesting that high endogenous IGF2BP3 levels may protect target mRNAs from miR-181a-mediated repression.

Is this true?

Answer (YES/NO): NO